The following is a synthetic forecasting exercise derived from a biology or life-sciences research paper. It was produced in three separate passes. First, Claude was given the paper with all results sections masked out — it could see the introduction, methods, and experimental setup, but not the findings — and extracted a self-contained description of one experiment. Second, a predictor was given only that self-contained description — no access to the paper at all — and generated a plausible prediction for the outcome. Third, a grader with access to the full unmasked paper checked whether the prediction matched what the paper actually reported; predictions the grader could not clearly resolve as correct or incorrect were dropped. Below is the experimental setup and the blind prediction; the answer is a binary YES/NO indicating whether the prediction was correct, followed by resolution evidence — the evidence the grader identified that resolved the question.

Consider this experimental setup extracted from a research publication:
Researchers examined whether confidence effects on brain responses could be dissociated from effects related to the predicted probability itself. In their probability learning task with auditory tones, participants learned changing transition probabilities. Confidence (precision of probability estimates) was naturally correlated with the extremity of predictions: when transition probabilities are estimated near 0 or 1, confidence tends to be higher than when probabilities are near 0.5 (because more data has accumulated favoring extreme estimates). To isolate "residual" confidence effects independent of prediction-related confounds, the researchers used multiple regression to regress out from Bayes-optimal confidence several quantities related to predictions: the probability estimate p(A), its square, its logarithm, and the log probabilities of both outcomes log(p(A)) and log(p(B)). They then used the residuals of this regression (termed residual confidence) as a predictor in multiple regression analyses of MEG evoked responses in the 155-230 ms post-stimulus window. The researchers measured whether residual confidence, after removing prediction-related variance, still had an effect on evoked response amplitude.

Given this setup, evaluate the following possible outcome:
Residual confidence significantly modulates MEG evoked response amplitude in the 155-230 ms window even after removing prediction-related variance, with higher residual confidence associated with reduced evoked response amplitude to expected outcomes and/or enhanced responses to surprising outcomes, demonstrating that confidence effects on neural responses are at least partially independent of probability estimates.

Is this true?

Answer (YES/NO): NO